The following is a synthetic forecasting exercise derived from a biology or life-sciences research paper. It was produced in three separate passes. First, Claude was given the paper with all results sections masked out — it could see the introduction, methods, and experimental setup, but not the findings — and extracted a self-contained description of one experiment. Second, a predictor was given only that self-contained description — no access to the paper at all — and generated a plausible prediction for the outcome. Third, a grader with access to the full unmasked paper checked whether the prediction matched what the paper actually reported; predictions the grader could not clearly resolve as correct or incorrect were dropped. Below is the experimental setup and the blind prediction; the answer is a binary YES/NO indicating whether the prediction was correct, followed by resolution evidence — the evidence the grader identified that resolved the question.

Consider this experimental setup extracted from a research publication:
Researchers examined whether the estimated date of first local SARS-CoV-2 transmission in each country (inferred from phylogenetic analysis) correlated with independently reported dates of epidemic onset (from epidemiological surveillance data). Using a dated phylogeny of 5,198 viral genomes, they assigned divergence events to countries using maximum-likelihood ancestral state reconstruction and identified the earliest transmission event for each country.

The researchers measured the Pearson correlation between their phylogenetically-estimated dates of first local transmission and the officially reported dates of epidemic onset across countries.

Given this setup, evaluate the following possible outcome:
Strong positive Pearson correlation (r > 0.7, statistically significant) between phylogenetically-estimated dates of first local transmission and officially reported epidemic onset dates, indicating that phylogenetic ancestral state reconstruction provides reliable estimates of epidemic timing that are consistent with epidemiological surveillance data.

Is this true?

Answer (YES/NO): YES